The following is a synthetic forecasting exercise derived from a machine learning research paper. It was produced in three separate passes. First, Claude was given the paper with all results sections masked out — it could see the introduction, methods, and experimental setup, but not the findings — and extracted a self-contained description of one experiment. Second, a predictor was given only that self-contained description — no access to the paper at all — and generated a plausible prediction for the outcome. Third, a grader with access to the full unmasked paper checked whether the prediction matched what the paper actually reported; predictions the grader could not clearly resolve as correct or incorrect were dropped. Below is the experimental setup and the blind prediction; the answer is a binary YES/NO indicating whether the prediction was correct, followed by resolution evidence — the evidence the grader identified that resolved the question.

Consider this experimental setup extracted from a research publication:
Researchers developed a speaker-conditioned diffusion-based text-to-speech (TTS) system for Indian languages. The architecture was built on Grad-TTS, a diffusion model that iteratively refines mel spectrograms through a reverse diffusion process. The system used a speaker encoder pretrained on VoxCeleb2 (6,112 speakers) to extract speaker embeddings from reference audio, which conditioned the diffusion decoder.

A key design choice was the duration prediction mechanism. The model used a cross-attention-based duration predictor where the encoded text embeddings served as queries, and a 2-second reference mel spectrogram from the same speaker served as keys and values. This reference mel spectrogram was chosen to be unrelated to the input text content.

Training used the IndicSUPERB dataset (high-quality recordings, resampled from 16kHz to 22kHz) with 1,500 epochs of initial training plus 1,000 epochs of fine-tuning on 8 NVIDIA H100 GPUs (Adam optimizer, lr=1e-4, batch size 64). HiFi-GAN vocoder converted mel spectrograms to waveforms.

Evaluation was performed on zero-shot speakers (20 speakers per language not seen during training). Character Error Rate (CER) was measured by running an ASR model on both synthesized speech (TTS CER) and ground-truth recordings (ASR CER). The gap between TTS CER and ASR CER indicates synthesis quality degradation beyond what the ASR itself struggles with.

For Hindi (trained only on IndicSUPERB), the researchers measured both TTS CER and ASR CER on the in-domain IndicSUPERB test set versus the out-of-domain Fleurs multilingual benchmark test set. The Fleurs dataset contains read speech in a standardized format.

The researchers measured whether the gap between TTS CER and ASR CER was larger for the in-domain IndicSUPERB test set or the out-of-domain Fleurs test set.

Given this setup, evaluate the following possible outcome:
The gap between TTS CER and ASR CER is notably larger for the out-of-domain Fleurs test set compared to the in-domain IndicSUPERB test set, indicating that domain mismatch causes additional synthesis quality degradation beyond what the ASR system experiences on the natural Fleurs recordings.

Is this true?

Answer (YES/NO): NO